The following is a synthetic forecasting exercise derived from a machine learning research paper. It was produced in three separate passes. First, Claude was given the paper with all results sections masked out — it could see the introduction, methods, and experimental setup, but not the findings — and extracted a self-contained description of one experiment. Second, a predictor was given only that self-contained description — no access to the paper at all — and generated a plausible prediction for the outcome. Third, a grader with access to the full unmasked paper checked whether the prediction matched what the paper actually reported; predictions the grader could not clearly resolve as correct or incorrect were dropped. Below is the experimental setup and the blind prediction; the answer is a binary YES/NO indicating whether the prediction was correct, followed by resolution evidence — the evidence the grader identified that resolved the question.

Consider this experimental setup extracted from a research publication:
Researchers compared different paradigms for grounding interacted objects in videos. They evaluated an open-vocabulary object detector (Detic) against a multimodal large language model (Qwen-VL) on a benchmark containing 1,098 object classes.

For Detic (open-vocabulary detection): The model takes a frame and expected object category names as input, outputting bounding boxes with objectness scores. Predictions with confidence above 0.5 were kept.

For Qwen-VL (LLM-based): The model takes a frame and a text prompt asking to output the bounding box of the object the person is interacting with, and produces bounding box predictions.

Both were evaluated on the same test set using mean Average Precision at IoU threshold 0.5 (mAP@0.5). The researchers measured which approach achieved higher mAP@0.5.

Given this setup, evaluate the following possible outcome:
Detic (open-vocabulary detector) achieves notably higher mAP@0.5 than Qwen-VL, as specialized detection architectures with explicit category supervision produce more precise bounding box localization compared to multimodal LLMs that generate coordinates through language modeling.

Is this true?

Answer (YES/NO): NO